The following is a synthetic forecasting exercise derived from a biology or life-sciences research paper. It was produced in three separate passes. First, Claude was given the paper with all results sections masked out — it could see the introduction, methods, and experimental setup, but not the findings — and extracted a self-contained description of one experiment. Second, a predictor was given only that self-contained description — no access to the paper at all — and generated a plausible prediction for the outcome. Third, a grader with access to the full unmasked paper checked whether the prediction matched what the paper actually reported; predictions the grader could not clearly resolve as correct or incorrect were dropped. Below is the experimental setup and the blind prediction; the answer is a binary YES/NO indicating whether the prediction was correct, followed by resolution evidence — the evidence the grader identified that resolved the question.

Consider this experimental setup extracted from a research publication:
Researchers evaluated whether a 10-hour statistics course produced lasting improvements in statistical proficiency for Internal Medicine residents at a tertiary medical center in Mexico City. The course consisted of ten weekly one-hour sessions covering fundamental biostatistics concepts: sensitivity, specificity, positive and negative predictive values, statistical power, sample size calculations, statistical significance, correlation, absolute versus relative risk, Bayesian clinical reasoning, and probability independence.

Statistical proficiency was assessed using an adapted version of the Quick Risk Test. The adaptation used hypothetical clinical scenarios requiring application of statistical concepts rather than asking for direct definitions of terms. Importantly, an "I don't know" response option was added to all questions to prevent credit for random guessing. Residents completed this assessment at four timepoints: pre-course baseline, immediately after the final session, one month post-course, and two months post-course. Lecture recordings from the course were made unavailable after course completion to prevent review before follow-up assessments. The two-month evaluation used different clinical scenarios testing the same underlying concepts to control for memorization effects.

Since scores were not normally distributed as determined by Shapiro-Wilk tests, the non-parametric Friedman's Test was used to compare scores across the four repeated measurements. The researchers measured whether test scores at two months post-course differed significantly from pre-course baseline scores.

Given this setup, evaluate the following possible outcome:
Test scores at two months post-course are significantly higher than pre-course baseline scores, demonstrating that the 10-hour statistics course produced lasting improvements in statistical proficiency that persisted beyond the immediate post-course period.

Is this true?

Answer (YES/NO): YES